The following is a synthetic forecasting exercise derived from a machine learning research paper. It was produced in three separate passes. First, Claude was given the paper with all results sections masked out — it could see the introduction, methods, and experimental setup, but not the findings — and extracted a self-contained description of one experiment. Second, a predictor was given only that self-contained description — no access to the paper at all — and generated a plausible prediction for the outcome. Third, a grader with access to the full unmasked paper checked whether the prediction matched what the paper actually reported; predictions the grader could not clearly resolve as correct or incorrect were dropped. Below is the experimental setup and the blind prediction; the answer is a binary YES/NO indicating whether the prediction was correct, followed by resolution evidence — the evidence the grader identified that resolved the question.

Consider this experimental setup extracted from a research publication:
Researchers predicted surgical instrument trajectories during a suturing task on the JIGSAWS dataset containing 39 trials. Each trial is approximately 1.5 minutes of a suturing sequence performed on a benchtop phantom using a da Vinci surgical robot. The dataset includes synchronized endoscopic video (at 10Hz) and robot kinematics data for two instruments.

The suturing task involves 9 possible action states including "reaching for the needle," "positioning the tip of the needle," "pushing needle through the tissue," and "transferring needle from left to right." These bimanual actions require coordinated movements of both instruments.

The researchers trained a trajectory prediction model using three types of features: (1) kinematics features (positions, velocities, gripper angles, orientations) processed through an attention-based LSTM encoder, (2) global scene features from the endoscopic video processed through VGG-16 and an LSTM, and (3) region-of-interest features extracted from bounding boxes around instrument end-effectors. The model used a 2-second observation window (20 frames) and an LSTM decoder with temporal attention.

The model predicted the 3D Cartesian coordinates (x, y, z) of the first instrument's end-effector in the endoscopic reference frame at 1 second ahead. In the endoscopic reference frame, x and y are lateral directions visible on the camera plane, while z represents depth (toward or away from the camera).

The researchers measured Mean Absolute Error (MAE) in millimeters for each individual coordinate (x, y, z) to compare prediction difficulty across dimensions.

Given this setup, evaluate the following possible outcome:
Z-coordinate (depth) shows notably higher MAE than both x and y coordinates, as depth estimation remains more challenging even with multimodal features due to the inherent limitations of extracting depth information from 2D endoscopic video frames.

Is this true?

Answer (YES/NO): YES